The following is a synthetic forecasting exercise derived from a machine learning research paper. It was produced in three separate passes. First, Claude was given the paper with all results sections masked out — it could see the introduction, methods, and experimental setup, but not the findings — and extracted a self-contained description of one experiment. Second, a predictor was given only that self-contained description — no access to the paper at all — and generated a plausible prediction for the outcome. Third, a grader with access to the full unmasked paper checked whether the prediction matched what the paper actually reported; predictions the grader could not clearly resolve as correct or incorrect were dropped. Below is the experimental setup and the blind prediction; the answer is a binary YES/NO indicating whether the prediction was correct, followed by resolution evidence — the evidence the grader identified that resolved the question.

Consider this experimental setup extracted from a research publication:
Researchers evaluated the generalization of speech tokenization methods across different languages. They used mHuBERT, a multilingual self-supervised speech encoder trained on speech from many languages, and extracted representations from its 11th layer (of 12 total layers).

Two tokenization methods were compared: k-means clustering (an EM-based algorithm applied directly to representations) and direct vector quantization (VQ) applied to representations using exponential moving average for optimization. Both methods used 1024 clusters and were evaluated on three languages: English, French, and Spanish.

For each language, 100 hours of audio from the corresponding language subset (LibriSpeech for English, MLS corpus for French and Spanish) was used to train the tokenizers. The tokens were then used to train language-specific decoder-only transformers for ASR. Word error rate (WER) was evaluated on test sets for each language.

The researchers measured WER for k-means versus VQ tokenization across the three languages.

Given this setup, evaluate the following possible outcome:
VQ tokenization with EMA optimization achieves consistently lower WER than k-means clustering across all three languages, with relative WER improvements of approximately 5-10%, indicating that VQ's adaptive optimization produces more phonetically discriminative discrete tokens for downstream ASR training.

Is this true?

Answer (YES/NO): NO